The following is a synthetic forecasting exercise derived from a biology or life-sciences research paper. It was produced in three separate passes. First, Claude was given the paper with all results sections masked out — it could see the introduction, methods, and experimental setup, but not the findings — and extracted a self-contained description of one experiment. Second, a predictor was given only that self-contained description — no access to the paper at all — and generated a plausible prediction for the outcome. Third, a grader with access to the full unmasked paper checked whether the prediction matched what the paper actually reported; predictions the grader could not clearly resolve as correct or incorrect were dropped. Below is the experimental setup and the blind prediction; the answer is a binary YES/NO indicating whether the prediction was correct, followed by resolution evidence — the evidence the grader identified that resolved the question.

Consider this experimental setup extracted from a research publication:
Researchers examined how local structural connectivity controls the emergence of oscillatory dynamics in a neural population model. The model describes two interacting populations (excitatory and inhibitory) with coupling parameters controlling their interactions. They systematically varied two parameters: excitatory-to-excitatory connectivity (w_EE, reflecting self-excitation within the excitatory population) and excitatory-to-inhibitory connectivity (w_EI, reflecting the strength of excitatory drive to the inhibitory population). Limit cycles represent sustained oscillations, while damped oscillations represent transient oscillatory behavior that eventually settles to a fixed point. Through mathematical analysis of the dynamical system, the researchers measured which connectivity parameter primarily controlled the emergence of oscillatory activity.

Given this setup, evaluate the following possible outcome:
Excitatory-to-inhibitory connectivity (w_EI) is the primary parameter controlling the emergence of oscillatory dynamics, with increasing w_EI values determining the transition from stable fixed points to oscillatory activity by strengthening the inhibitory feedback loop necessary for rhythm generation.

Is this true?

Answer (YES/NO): YES